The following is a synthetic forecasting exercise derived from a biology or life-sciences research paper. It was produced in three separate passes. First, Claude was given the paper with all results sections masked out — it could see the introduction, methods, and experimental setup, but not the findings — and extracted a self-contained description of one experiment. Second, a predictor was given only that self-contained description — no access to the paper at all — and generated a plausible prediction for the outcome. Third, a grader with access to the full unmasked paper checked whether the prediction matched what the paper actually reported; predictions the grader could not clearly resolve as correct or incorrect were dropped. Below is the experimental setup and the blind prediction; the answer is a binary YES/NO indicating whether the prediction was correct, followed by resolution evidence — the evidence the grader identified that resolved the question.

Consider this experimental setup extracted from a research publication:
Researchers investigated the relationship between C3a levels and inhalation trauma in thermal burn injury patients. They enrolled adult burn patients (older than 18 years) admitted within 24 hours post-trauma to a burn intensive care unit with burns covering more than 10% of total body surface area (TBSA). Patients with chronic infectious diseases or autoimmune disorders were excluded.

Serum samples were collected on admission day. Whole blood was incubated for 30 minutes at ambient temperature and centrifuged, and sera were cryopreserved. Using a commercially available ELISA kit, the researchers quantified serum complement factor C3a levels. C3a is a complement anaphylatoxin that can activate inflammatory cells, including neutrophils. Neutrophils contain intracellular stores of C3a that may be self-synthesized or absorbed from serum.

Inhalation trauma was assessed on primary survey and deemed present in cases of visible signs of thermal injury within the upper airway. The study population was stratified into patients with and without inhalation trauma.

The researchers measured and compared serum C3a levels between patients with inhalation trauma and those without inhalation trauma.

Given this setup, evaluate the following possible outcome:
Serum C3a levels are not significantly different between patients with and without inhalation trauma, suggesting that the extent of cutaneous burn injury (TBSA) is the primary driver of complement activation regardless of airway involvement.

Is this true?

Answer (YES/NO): YES